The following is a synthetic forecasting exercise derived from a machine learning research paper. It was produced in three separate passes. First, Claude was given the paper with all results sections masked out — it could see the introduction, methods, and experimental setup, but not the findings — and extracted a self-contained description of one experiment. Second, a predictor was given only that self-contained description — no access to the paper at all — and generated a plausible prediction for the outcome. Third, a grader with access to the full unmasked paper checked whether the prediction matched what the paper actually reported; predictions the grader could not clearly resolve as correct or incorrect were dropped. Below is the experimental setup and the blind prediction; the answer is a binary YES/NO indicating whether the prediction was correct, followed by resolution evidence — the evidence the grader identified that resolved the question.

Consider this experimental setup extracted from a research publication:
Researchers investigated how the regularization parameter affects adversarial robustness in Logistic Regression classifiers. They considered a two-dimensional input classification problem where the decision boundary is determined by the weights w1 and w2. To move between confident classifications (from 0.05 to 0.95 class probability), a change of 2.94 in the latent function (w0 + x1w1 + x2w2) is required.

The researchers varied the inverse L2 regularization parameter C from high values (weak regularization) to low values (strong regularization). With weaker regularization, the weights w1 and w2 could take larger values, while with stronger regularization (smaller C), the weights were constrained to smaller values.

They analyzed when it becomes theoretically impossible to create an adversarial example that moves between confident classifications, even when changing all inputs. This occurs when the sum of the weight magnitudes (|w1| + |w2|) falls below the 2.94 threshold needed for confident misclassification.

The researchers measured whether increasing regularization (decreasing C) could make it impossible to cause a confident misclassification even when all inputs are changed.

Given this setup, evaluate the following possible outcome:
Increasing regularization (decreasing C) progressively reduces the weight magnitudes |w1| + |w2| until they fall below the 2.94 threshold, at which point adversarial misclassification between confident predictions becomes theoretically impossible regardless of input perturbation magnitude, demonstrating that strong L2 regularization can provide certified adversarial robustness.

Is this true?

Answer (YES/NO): NO